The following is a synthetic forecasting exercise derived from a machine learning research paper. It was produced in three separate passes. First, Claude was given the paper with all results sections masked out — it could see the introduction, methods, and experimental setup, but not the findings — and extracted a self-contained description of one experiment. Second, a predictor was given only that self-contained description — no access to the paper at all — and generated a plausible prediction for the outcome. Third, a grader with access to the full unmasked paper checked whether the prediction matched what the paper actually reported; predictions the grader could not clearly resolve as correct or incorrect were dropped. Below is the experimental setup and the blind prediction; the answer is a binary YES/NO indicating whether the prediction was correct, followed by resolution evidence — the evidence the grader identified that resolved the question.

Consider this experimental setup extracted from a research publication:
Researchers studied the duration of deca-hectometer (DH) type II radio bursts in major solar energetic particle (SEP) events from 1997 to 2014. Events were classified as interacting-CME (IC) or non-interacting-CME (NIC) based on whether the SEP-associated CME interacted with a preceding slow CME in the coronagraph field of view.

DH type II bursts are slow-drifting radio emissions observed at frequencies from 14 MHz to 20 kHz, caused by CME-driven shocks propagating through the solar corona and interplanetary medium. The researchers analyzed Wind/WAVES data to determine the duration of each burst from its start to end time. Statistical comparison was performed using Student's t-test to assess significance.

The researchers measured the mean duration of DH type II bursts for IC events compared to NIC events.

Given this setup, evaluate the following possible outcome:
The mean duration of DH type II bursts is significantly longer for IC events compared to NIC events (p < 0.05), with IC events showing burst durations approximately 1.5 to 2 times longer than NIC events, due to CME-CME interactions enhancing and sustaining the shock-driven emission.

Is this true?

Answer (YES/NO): NO